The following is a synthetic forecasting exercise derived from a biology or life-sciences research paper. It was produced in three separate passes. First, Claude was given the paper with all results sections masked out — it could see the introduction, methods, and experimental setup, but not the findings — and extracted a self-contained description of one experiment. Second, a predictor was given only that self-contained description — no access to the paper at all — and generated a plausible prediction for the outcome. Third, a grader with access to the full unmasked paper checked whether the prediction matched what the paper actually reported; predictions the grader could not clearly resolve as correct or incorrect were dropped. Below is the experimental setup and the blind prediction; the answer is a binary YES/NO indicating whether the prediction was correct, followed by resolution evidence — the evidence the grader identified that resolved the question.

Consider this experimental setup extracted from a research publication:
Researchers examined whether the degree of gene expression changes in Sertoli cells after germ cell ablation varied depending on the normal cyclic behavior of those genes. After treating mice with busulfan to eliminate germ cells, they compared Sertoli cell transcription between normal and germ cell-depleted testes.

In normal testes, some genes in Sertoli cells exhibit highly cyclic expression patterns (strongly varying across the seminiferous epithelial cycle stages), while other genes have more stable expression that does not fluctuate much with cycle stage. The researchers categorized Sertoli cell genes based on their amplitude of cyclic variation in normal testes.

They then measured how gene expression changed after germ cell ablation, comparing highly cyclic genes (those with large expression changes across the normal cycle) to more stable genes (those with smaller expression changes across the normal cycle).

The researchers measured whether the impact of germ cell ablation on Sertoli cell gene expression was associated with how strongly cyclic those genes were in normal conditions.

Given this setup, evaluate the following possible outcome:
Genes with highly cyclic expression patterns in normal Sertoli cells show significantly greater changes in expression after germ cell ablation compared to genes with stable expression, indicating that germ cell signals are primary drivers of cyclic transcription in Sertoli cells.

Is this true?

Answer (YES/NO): NO